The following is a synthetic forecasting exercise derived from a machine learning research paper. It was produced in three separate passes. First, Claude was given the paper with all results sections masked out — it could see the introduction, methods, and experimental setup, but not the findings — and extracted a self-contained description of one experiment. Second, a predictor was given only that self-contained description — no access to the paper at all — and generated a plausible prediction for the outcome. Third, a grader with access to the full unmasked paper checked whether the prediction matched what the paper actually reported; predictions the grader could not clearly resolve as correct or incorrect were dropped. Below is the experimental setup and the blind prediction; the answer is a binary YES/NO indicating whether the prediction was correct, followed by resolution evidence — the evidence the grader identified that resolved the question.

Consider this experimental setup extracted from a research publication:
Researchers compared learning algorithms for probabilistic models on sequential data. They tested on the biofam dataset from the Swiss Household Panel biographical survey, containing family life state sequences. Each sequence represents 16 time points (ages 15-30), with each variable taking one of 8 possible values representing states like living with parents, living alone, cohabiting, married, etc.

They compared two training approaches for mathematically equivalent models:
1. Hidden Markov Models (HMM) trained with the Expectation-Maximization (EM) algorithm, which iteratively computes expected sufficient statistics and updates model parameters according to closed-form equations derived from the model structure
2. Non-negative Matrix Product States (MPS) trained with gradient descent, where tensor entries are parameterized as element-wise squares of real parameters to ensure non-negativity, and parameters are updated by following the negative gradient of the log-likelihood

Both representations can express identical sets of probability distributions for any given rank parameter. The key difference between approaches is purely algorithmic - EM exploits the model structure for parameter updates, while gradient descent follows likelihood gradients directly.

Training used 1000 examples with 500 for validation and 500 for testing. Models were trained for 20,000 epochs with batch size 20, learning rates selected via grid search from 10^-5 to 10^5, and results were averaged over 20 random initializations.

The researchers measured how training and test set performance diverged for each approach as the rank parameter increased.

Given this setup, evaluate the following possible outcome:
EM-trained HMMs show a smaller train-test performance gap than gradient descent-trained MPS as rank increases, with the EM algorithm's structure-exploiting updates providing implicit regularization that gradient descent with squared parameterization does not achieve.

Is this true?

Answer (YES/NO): NO